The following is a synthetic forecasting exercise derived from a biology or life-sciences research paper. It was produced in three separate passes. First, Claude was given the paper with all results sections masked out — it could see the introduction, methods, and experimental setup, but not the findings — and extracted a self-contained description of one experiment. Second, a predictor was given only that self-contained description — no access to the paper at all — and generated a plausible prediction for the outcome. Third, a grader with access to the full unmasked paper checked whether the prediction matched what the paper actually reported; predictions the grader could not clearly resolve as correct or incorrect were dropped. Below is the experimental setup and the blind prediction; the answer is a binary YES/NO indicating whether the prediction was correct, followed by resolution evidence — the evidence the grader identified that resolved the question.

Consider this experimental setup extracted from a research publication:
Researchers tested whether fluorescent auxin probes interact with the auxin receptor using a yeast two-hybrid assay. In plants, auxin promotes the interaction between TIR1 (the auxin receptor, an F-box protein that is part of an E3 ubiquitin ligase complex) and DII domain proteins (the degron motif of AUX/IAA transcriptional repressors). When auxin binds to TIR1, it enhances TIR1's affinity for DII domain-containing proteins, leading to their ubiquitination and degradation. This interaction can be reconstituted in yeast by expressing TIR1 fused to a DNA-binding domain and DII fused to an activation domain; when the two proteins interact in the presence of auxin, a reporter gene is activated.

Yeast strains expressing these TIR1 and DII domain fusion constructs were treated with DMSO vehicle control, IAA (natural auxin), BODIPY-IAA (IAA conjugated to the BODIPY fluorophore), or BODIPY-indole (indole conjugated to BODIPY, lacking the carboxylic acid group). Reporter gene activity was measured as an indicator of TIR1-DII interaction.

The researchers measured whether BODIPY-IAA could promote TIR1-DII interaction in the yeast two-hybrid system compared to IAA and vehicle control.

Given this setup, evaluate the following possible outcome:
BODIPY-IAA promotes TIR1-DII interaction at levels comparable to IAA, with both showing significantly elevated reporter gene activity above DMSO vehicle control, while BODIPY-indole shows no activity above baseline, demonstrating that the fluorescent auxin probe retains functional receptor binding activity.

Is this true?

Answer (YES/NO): NO